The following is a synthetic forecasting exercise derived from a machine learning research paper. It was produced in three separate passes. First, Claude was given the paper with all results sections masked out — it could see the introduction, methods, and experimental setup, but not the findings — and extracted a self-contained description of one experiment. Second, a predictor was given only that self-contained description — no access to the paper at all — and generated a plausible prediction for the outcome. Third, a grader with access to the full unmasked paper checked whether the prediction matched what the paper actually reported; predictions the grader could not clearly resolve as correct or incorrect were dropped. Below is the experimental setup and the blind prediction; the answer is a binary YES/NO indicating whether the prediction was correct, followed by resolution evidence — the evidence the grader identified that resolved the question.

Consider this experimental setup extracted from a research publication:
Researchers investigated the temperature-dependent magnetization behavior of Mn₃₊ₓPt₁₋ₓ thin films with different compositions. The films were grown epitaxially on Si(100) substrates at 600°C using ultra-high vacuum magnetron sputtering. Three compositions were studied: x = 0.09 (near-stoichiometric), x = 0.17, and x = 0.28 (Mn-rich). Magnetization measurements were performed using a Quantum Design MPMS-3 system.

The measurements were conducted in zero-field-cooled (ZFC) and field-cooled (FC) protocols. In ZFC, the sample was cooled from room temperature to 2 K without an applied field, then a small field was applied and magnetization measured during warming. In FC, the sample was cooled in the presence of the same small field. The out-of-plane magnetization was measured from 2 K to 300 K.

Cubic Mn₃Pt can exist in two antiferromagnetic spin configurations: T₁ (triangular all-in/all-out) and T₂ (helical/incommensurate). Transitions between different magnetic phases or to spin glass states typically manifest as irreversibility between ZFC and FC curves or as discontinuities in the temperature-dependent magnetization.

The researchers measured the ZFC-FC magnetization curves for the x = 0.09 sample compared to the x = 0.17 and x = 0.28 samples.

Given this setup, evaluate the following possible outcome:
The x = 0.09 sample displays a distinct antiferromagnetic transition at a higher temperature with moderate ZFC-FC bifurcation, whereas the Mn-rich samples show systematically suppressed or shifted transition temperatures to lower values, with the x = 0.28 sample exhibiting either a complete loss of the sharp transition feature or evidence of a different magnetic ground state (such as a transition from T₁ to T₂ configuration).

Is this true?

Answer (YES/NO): NO